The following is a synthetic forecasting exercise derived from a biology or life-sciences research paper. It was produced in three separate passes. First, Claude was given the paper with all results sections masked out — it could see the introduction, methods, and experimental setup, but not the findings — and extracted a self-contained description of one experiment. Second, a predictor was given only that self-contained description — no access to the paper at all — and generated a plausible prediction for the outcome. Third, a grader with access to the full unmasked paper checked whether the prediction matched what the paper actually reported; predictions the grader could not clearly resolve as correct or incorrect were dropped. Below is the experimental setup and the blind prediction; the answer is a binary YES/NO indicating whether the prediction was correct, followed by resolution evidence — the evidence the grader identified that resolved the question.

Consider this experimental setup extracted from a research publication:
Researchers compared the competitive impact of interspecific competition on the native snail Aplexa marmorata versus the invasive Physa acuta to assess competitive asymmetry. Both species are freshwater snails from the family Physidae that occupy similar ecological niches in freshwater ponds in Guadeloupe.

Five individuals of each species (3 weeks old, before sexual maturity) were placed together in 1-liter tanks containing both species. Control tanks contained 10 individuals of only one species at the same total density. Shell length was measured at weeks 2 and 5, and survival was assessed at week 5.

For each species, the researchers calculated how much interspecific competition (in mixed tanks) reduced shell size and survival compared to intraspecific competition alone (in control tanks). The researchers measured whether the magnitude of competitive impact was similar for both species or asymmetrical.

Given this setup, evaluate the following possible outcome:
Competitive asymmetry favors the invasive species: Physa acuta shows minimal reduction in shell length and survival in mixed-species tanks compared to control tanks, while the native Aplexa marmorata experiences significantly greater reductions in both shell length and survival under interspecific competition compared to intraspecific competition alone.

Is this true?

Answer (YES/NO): NO